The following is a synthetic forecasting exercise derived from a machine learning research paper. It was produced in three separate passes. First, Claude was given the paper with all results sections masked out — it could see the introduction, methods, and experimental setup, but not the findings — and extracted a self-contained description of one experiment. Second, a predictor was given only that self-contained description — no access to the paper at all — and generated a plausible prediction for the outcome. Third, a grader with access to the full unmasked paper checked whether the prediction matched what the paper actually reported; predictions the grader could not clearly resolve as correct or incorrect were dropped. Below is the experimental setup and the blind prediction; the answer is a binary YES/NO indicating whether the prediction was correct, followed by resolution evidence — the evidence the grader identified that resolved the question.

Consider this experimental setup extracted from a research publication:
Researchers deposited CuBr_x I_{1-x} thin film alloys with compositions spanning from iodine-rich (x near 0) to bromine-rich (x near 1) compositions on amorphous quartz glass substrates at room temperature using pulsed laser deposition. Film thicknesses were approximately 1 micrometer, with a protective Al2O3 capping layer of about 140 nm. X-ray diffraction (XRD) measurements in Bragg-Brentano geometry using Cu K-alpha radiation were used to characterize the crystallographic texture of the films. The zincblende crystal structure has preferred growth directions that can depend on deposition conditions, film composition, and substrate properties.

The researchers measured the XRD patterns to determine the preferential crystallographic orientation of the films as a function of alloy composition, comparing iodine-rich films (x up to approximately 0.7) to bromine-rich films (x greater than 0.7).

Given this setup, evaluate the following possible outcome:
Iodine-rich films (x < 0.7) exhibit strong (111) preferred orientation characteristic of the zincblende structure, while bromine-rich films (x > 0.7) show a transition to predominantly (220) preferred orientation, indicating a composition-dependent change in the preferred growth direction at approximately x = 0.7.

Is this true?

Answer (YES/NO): NO